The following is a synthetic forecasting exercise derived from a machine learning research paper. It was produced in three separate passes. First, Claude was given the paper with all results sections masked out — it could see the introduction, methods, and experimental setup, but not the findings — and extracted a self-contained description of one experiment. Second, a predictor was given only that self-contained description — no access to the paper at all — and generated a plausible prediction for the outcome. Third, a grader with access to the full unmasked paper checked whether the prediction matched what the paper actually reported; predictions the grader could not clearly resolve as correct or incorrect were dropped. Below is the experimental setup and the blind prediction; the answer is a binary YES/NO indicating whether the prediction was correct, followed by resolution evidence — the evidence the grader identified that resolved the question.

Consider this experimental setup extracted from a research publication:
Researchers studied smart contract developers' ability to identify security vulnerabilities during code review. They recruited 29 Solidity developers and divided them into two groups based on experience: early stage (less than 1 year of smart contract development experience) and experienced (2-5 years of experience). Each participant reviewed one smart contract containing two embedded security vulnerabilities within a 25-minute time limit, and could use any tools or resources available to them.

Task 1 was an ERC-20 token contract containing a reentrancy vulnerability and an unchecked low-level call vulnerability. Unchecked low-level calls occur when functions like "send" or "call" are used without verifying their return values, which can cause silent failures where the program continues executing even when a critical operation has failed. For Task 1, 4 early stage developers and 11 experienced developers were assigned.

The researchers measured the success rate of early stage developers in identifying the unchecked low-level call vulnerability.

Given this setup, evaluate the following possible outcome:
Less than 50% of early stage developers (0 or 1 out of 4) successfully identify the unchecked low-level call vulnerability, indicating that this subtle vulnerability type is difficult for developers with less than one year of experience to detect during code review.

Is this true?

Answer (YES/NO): YES